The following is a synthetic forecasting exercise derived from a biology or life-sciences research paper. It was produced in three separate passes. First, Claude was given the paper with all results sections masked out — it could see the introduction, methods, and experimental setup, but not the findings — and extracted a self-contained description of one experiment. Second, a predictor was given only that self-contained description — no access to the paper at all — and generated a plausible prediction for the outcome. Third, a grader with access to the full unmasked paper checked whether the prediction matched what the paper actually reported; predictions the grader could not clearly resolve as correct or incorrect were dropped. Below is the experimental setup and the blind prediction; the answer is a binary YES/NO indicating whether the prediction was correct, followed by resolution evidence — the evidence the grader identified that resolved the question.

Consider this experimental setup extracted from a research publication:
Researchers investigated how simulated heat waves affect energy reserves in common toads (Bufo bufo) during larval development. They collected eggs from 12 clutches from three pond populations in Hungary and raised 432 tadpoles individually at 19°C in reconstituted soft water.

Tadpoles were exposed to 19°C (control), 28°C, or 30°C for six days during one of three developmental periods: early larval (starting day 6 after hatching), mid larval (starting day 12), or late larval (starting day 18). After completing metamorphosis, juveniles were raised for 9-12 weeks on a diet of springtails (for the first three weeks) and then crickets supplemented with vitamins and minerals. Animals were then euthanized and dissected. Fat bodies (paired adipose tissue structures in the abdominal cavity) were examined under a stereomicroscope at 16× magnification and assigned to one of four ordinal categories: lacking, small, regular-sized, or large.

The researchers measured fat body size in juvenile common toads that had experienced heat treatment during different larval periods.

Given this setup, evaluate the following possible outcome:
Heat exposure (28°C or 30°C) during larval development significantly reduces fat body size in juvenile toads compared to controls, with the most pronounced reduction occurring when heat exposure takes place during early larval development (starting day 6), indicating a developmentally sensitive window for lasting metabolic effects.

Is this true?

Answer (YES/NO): NO